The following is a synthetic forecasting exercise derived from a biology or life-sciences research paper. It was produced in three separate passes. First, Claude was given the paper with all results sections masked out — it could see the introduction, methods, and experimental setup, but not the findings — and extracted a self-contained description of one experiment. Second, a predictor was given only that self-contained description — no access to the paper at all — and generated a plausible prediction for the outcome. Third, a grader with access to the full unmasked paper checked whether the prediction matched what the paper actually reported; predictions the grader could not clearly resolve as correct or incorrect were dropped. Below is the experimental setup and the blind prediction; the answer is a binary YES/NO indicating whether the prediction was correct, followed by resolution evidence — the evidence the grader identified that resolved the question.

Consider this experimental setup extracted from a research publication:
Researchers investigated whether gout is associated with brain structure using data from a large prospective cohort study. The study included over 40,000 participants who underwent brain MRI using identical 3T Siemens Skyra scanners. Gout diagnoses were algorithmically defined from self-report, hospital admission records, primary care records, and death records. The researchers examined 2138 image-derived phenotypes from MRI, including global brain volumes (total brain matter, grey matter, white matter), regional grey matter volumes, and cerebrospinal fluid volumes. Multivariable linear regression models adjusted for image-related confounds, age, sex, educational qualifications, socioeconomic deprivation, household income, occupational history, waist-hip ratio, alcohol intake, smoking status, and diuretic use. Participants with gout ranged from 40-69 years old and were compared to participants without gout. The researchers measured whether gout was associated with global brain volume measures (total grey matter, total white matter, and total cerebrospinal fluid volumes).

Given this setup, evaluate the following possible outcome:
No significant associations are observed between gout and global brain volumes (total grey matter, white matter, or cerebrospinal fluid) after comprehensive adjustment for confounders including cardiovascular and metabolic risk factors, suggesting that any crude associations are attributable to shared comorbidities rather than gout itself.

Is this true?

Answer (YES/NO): NO